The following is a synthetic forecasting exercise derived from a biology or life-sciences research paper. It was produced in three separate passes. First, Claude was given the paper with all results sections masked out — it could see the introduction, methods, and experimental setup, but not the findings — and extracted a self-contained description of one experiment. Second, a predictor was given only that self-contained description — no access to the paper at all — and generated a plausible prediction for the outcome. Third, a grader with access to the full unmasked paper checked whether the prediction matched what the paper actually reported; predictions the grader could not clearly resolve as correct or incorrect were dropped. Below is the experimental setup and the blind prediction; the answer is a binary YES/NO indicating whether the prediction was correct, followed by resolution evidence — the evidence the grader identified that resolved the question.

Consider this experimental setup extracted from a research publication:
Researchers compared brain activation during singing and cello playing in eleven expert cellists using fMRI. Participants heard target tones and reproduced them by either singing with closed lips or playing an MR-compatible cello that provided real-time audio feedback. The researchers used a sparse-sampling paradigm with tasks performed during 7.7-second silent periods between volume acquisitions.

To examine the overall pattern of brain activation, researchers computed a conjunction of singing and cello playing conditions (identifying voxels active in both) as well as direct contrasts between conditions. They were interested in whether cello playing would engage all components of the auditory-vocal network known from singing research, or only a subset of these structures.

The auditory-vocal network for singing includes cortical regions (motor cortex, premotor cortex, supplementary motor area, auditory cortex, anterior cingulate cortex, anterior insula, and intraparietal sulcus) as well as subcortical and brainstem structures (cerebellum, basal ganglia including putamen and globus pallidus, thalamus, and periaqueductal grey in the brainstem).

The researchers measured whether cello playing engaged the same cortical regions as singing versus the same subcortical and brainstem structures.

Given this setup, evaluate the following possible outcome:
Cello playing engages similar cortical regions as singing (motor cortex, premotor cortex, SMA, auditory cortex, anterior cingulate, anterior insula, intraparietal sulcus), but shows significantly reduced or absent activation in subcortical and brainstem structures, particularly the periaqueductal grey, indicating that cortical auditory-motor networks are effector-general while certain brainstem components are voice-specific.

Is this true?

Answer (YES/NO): NO